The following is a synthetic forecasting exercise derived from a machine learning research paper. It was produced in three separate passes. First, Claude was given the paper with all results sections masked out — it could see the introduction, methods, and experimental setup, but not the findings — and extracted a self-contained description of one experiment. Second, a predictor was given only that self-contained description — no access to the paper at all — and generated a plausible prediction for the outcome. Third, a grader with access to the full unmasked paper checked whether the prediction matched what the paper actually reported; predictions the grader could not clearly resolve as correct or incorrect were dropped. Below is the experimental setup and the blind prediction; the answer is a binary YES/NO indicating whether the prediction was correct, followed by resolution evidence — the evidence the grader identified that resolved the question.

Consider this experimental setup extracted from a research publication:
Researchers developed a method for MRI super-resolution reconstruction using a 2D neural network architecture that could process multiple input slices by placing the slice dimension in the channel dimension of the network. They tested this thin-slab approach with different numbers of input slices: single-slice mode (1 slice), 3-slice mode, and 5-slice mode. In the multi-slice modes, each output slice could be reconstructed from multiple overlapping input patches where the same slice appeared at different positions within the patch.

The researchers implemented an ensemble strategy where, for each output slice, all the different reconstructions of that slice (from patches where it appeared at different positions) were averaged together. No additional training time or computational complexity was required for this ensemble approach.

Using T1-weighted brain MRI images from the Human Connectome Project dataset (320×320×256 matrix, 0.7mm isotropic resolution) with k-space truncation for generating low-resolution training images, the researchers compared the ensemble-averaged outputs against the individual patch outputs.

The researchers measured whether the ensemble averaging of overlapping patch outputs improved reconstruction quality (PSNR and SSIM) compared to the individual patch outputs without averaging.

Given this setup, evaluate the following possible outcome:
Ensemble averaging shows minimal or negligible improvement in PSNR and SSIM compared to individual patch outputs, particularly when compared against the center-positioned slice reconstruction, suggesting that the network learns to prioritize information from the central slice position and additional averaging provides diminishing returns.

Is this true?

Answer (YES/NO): NO